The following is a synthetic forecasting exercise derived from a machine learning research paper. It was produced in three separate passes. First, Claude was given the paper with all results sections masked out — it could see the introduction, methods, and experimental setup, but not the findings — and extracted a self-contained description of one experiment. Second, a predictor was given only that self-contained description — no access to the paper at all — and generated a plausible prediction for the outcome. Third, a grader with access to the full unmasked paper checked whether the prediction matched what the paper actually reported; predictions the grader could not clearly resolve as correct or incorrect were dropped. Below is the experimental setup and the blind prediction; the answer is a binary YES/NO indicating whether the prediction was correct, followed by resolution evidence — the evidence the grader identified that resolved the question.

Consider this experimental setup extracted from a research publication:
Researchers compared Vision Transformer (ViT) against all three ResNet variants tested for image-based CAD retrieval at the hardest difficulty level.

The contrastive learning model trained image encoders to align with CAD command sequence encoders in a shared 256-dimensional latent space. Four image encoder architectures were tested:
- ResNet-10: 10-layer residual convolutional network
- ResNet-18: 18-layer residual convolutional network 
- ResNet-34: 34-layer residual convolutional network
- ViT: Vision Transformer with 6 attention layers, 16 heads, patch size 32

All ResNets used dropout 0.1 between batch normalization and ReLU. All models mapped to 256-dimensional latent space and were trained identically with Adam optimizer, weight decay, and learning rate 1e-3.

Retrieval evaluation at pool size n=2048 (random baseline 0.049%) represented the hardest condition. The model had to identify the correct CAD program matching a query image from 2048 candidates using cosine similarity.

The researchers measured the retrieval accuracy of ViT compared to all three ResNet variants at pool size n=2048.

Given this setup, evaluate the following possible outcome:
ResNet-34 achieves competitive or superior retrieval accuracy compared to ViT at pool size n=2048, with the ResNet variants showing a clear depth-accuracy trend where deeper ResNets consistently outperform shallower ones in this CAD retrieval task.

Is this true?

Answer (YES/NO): NO